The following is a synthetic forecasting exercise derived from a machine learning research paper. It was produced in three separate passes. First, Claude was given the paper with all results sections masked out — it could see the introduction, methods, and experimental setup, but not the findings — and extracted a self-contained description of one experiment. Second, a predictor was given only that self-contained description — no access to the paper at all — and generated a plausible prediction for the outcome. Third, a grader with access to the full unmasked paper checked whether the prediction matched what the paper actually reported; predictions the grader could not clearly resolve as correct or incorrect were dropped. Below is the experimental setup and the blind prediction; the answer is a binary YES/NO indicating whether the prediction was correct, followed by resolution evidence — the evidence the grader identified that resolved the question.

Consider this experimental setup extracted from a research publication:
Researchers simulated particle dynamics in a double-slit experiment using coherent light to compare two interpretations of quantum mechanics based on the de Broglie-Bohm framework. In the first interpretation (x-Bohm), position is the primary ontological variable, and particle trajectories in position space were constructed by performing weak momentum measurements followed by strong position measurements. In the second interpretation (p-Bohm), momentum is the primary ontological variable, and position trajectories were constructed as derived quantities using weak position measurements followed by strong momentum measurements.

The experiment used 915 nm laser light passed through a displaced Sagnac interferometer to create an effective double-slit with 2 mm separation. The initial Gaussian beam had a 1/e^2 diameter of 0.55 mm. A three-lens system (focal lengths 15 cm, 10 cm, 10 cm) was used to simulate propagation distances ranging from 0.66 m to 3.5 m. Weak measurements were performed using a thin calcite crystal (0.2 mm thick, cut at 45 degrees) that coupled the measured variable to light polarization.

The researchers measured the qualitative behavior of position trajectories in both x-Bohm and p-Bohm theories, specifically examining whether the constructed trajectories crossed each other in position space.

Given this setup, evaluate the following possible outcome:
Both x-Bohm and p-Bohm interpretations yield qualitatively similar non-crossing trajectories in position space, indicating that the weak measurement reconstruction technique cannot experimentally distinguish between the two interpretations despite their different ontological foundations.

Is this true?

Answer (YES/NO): NO